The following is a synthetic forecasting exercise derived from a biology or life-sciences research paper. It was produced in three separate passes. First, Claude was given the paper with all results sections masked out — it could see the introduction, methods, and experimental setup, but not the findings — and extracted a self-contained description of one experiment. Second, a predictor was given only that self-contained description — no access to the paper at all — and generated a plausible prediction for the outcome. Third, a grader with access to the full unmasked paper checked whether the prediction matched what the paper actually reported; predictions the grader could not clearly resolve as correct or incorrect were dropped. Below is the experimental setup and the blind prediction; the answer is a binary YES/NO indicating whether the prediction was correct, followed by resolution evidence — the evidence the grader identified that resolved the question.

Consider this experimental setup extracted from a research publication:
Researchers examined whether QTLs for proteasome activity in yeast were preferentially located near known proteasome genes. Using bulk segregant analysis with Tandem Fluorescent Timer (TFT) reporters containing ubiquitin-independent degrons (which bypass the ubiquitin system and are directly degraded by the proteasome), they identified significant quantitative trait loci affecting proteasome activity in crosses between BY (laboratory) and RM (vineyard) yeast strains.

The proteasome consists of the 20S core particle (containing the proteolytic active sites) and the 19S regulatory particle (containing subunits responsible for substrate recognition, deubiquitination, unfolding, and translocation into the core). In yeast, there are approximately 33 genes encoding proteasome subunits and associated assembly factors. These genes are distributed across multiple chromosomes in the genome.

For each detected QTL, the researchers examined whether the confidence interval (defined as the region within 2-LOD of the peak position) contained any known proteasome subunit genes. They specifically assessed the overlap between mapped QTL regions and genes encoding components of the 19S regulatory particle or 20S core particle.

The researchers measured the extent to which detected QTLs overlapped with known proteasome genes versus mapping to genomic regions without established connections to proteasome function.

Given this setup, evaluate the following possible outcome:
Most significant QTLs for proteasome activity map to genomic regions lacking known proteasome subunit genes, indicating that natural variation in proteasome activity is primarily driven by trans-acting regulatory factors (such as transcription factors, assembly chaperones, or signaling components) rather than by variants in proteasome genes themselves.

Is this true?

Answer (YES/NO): YES